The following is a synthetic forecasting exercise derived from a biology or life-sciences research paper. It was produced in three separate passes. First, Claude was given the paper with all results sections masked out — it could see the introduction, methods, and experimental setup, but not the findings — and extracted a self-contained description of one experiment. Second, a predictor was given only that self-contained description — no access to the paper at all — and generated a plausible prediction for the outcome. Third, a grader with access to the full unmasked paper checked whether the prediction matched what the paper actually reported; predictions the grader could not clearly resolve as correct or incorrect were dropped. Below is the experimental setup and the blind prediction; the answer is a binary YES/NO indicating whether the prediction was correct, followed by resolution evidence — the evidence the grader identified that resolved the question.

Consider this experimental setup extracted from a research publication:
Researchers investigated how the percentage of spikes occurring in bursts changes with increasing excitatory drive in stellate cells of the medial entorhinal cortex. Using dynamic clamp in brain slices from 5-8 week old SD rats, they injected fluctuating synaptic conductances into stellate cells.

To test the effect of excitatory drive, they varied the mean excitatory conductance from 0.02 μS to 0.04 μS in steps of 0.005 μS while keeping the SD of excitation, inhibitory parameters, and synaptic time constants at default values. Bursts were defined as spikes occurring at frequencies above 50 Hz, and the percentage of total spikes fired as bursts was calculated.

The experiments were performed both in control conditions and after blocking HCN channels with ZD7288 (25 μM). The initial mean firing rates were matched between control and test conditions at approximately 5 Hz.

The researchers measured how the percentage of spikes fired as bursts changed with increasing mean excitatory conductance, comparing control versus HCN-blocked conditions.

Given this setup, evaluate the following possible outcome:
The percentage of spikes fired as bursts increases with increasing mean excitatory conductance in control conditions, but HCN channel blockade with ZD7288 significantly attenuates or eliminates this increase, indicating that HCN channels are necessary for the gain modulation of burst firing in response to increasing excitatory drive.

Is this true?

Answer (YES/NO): YES